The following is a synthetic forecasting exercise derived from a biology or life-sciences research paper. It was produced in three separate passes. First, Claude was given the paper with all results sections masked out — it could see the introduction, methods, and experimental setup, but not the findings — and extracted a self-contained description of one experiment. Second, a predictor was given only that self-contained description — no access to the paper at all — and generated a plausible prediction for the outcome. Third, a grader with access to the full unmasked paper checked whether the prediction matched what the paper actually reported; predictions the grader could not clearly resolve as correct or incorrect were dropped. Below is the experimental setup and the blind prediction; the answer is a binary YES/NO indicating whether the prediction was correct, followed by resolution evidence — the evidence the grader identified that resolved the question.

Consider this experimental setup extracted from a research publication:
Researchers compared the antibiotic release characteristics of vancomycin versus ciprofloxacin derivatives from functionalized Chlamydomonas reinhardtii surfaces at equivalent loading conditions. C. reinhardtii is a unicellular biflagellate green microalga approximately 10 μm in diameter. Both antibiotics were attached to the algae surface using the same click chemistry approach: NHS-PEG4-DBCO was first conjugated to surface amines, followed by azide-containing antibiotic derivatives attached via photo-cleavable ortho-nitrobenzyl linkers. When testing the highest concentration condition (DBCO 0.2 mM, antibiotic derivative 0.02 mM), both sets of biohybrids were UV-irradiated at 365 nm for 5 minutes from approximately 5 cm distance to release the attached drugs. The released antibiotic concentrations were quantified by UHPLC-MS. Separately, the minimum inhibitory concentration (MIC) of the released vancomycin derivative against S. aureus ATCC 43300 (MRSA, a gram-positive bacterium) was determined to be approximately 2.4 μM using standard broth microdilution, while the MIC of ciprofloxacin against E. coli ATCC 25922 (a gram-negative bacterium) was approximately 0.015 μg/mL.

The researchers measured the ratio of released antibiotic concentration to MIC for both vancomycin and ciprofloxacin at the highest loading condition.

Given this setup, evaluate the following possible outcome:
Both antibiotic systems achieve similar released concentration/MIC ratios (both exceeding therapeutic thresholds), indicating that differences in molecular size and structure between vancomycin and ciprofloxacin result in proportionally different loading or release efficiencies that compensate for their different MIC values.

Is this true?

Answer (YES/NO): NO